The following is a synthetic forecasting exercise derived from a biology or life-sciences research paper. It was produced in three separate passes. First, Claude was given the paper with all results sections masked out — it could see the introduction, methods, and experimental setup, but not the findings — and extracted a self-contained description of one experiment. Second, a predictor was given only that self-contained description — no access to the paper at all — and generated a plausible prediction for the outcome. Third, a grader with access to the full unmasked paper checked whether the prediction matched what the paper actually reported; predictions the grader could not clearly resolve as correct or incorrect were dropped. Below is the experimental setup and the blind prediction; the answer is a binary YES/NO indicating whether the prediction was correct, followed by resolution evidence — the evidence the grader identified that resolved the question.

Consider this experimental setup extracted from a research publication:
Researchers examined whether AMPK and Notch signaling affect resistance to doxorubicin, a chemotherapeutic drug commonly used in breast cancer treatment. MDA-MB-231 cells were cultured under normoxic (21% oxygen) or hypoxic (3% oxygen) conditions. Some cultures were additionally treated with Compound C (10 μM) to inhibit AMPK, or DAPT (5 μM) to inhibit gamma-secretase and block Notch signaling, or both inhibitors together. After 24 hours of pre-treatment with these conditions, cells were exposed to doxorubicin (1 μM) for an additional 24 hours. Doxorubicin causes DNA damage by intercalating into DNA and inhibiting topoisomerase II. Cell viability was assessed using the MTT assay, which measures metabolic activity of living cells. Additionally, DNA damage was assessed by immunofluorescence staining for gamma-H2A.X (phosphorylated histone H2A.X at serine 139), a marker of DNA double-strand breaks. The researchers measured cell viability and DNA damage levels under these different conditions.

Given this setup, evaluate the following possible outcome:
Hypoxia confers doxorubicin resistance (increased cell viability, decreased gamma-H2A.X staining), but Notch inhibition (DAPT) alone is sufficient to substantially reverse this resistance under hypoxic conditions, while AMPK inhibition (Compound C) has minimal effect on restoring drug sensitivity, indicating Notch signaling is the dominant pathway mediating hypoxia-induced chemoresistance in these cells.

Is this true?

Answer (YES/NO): NO